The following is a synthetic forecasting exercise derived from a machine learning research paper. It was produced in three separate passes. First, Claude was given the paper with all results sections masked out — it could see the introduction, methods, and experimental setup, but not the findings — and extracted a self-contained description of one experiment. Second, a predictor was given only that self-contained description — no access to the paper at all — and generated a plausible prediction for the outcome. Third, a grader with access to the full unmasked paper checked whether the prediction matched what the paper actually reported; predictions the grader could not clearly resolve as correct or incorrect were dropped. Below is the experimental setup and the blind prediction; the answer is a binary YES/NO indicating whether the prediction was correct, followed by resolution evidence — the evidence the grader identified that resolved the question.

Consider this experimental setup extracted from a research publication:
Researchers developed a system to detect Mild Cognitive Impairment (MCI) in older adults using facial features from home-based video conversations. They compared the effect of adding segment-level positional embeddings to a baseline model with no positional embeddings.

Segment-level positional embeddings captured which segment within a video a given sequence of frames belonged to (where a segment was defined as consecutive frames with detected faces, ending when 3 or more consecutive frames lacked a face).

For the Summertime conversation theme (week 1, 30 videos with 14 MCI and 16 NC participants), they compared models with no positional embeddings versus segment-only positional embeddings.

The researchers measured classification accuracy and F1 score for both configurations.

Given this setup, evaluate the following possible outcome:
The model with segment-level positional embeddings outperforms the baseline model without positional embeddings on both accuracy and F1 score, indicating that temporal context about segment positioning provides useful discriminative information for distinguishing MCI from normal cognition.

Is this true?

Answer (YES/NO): YES